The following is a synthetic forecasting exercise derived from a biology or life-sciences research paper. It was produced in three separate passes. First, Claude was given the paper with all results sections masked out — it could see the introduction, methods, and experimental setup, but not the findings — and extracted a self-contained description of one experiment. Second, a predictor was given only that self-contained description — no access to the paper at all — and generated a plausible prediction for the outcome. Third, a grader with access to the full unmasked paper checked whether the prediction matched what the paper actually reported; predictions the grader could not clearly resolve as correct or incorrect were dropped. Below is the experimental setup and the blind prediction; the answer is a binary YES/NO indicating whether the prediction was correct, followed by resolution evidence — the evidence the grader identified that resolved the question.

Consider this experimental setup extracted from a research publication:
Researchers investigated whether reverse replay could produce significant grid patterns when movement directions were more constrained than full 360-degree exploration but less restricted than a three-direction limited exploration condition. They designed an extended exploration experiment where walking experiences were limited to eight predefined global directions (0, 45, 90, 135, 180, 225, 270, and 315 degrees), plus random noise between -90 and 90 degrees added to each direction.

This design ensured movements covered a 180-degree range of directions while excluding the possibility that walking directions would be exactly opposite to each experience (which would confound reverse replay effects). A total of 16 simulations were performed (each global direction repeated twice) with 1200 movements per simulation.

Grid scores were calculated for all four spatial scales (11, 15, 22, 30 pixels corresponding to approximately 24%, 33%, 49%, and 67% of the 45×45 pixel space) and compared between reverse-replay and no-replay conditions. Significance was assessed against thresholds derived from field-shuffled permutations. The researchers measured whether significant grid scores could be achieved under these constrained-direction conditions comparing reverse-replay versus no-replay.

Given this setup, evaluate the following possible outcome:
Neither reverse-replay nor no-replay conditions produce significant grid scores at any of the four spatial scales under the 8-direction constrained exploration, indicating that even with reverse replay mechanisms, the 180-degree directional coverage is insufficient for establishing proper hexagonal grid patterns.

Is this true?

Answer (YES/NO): NO